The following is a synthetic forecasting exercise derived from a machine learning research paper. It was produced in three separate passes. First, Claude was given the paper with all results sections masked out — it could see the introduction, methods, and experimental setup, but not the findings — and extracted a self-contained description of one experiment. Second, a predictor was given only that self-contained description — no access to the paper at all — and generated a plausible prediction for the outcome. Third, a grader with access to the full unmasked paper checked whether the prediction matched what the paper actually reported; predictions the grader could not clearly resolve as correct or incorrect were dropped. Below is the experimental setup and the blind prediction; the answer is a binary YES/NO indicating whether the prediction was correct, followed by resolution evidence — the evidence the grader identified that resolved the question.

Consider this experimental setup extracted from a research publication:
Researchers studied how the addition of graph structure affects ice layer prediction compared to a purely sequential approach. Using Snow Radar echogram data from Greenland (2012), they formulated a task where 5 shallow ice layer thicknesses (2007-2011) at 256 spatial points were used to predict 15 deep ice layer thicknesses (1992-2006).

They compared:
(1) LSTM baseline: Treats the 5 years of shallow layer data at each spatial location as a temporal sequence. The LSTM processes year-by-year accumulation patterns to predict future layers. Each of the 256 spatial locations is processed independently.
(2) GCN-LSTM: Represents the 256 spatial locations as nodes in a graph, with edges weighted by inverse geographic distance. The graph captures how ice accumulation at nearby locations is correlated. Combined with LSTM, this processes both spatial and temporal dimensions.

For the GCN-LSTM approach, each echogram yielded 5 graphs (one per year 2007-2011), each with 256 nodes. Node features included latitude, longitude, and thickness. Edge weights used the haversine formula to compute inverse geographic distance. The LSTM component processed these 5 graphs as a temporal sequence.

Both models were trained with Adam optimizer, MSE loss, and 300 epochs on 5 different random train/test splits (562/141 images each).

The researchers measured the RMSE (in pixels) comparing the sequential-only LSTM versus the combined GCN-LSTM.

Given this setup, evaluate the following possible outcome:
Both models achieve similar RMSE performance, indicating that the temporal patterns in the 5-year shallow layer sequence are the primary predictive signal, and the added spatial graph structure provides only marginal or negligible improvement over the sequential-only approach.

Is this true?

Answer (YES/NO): NO